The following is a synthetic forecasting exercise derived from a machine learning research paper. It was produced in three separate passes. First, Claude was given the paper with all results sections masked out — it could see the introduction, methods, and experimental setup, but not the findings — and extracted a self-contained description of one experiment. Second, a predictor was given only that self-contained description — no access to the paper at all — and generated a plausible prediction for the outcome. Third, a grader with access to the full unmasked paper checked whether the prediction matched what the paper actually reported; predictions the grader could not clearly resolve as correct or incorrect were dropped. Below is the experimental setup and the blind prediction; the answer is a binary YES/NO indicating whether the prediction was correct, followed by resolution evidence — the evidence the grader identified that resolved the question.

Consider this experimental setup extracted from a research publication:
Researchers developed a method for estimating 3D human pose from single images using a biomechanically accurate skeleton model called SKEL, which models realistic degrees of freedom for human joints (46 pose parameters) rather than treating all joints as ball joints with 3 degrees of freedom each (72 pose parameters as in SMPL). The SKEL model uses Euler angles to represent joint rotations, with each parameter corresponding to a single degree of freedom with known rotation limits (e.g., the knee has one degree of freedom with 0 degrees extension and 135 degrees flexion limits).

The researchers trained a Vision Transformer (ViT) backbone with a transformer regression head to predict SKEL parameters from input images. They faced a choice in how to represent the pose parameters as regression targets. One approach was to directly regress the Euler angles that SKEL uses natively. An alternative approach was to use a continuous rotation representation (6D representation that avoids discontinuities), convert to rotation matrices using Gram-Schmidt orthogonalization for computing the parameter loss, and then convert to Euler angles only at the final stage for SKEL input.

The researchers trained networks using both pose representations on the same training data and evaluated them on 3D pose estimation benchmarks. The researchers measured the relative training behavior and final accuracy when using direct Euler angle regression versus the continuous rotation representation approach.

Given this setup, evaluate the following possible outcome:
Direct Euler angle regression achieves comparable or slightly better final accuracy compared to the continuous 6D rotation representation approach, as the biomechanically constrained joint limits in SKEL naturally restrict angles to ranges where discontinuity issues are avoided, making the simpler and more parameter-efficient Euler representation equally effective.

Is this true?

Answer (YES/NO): NO